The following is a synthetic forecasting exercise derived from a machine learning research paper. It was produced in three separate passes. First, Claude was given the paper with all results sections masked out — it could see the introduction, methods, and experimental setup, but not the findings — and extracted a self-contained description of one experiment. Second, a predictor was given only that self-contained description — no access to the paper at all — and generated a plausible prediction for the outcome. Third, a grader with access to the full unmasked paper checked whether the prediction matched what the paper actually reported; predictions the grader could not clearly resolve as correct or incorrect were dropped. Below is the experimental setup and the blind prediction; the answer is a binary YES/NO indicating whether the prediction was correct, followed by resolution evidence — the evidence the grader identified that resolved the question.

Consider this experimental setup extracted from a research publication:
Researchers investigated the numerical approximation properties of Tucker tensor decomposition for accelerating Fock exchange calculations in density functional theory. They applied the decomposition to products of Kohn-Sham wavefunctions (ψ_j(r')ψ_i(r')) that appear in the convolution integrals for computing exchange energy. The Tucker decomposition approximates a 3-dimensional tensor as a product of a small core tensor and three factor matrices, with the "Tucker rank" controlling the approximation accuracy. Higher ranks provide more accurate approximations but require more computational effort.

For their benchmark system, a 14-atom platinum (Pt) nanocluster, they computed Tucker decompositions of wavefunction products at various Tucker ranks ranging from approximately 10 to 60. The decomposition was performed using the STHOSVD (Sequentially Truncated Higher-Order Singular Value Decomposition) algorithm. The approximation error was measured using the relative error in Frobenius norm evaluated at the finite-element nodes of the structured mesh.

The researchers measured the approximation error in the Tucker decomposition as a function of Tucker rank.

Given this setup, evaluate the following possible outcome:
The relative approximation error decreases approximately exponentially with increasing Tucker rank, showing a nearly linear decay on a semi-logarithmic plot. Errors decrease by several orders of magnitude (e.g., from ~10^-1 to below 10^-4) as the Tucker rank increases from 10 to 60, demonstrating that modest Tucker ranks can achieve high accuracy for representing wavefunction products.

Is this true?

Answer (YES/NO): YES